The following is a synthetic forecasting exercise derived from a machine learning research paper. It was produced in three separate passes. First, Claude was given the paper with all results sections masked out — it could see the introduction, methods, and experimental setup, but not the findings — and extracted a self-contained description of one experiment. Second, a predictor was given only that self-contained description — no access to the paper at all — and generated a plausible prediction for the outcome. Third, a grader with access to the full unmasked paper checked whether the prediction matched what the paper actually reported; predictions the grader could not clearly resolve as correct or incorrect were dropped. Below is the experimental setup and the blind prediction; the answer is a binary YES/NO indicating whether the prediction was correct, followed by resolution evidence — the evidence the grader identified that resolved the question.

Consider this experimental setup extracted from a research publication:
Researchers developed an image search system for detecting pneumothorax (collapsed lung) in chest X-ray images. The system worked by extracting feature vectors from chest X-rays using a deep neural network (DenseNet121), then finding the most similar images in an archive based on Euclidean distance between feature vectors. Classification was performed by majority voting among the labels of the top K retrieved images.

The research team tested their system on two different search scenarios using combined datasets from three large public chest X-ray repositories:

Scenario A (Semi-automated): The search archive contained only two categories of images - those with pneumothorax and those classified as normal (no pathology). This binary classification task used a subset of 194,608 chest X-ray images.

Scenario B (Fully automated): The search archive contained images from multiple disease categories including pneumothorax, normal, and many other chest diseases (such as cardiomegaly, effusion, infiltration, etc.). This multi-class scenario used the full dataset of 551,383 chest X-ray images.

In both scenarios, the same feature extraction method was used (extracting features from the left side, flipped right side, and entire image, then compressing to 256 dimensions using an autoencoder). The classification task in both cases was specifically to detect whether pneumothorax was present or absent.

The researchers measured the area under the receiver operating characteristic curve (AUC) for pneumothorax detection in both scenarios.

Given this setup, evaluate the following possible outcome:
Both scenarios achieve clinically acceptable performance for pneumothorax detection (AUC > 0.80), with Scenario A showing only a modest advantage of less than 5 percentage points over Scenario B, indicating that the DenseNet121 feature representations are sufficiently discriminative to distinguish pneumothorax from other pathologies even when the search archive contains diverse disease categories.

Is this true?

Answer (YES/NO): NO